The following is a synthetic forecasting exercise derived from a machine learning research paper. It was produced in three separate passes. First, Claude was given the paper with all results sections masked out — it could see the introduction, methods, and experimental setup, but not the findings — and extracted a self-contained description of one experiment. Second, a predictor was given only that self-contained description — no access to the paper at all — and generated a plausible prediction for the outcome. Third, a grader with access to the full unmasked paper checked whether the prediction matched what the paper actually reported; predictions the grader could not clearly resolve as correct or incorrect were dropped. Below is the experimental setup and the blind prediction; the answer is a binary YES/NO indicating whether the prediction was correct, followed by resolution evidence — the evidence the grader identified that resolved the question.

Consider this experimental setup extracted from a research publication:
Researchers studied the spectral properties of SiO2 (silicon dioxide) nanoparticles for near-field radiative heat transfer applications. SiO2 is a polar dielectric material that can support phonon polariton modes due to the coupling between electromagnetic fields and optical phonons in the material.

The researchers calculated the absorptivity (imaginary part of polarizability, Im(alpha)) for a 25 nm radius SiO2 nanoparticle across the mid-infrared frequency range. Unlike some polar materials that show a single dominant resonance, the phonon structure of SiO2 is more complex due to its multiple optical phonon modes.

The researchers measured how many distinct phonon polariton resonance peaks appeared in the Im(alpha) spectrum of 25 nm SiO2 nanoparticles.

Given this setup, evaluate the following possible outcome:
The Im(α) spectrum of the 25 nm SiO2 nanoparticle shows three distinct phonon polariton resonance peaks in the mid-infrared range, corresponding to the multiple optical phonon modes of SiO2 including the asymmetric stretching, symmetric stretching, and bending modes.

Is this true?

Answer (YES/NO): YES